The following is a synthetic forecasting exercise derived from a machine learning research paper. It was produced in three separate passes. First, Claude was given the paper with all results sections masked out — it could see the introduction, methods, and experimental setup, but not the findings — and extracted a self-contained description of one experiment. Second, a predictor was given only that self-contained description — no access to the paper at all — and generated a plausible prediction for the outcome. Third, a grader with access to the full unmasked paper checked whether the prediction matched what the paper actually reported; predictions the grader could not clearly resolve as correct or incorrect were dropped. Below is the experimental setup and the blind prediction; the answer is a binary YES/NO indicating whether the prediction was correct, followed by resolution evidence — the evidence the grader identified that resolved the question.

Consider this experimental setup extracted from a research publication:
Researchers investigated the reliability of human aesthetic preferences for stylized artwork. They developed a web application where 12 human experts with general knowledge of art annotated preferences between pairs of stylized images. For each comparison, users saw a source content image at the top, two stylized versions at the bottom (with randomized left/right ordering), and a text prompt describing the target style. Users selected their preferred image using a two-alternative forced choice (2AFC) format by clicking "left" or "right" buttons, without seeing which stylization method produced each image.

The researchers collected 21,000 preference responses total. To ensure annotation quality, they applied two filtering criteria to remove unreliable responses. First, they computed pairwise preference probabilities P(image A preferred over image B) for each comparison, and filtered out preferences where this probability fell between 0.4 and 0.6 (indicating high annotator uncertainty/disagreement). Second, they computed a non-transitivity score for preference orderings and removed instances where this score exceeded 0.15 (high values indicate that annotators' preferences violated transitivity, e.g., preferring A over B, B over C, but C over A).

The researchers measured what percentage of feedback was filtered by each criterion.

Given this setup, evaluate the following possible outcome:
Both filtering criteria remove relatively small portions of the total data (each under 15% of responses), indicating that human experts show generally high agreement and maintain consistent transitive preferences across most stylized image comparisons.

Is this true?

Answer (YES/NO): NO